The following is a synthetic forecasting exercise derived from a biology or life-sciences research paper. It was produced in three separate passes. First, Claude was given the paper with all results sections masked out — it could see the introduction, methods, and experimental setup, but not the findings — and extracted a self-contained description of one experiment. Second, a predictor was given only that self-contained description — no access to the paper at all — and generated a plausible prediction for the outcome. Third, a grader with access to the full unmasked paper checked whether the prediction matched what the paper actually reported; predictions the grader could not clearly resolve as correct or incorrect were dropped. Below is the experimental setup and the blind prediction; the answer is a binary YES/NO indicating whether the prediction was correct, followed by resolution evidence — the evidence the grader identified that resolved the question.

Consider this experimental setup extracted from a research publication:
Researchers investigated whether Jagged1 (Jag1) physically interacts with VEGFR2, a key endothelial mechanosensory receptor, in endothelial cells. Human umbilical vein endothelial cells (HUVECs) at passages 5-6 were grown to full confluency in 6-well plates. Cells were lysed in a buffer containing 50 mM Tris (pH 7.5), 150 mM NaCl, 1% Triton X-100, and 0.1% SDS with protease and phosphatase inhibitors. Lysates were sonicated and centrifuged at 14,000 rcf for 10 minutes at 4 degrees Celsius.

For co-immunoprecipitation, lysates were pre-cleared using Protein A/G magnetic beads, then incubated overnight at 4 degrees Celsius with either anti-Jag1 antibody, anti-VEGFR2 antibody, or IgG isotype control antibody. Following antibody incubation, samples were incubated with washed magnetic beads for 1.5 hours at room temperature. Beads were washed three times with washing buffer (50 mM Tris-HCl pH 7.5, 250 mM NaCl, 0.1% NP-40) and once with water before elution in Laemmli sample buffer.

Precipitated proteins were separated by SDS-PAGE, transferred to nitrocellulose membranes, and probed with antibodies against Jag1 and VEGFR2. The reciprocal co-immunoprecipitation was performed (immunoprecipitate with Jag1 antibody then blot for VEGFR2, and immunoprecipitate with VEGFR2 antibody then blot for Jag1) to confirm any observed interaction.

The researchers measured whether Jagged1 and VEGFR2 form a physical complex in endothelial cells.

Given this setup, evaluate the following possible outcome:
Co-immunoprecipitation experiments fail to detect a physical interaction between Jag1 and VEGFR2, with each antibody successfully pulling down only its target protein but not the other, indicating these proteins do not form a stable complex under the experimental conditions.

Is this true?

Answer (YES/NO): YES